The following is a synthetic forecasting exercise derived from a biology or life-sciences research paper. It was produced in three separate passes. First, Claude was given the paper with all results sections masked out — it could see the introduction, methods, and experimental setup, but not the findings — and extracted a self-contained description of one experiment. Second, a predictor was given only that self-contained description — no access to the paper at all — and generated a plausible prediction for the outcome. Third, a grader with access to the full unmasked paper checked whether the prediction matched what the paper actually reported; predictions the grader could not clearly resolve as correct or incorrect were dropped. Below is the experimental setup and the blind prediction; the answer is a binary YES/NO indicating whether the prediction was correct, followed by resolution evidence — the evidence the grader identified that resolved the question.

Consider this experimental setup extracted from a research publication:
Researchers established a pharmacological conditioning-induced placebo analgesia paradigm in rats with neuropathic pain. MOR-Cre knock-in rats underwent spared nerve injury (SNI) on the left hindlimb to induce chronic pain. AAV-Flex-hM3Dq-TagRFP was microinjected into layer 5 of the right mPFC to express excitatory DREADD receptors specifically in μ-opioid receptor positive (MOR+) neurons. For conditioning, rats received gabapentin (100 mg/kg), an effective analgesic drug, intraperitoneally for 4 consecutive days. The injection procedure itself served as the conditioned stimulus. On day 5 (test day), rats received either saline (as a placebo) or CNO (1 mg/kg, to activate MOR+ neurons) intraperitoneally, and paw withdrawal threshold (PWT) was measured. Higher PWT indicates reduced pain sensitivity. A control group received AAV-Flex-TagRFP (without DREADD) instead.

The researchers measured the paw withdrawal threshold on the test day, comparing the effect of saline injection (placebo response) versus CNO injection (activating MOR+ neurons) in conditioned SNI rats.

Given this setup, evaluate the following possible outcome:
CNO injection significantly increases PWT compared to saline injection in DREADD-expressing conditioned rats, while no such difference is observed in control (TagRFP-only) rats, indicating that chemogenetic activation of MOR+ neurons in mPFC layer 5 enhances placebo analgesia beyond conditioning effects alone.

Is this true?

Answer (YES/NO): NO